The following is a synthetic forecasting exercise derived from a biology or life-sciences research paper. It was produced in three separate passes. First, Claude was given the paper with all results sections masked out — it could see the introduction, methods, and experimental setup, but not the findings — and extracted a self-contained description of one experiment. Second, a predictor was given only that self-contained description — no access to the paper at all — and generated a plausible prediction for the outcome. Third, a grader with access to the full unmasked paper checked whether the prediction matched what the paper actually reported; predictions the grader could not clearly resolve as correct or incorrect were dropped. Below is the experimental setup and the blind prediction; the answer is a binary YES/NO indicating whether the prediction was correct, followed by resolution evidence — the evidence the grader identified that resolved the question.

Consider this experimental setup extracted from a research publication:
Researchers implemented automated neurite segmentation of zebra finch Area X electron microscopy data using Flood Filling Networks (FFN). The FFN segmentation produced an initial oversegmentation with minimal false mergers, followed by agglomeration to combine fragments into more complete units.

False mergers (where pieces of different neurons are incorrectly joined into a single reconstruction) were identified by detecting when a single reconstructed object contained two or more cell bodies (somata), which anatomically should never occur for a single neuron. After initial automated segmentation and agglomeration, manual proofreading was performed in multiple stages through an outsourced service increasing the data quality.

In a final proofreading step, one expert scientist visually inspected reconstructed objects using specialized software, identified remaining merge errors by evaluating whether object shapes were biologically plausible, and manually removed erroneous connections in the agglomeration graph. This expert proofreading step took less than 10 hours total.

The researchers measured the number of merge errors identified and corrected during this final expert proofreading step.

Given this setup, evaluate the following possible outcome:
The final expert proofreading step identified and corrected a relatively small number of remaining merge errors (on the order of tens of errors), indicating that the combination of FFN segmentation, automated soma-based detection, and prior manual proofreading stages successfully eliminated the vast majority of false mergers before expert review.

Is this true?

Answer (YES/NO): NO